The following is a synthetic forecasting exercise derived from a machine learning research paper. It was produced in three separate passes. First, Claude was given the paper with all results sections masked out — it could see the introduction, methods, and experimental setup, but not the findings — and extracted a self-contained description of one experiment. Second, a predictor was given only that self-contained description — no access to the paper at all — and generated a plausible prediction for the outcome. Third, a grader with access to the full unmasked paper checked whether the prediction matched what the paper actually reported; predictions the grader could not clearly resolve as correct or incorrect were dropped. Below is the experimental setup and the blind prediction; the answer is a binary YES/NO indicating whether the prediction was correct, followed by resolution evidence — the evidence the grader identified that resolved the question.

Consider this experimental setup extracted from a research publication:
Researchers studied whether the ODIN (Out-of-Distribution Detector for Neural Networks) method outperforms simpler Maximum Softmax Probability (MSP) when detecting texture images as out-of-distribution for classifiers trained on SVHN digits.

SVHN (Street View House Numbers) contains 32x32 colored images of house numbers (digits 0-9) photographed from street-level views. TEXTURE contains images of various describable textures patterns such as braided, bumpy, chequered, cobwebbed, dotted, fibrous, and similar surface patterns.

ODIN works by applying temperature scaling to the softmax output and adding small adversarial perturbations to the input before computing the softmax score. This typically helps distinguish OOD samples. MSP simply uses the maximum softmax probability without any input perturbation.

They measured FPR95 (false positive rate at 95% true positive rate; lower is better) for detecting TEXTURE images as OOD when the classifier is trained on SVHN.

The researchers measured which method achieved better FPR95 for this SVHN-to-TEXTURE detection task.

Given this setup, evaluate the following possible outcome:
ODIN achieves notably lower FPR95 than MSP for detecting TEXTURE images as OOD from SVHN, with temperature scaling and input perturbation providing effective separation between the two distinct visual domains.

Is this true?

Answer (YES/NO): NO